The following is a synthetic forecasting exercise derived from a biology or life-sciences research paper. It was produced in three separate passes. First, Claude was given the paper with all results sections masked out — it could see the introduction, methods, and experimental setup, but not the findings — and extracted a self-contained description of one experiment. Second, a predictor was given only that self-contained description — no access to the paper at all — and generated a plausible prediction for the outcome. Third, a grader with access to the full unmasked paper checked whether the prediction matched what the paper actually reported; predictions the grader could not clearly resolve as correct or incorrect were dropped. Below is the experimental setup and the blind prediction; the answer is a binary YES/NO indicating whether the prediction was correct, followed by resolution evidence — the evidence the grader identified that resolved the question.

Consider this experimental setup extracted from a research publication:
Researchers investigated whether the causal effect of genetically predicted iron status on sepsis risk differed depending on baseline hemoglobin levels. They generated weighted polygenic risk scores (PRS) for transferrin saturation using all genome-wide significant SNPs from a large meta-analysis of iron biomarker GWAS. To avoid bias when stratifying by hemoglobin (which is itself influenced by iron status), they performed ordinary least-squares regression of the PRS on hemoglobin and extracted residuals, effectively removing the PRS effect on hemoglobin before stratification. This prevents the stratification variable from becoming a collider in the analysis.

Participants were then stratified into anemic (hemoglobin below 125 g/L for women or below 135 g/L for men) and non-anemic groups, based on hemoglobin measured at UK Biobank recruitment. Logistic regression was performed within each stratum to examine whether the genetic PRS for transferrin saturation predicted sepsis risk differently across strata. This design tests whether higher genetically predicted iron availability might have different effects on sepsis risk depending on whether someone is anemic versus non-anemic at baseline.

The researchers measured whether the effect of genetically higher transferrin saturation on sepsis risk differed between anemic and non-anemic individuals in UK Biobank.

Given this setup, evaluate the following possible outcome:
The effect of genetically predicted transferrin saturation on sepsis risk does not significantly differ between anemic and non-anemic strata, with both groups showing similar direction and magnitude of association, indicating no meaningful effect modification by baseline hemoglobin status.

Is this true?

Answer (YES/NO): NO